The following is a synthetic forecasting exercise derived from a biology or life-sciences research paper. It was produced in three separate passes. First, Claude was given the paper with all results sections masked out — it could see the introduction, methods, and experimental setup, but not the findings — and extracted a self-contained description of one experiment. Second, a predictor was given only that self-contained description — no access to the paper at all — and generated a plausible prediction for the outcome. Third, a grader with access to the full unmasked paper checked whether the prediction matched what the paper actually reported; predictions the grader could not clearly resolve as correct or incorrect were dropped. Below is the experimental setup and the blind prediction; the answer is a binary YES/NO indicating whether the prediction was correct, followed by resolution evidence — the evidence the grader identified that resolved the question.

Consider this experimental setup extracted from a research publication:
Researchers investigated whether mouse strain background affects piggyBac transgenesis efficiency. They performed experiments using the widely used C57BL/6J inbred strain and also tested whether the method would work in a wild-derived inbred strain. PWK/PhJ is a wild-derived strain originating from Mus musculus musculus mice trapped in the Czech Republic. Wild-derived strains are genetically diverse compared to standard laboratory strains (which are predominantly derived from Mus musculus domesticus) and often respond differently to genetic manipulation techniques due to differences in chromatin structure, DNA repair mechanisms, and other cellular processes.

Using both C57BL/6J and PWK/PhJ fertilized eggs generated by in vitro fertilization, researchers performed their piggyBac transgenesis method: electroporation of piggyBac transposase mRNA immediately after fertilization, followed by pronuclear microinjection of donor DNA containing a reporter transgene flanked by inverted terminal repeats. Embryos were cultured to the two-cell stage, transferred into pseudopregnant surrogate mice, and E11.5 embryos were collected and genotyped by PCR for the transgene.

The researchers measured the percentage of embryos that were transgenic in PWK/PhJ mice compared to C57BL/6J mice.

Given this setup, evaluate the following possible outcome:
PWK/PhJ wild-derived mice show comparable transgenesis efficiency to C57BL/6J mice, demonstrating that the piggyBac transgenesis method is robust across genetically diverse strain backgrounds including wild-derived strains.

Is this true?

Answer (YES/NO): NO